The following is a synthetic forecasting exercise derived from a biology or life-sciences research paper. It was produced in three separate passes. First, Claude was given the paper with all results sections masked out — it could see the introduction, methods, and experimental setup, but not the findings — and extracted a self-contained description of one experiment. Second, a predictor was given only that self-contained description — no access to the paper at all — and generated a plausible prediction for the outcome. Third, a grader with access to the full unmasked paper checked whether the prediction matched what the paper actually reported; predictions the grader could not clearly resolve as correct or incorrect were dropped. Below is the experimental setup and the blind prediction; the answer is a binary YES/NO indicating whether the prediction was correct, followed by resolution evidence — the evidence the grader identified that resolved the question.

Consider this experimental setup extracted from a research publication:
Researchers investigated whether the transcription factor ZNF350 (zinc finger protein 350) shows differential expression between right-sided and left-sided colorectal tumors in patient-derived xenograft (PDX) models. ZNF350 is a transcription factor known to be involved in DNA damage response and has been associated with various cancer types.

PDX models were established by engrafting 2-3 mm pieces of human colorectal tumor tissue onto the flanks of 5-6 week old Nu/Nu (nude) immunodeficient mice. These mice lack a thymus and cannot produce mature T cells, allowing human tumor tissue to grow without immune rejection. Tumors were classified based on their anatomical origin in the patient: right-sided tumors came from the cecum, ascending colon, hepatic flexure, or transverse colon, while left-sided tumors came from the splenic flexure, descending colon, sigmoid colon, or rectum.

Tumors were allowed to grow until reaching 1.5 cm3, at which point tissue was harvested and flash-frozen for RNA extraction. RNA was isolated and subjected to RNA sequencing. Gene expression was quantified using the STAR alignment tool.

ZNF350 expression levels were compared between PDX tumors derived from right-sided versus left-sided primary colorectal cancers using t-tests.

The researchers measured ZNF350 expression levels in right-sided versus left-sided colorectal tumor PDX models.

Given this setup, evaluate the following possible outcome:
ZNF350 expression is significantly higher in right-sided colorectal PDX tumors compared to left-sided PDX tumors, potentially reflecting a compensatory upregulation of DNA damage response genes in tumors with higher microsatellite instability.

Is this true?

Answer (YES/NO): NO